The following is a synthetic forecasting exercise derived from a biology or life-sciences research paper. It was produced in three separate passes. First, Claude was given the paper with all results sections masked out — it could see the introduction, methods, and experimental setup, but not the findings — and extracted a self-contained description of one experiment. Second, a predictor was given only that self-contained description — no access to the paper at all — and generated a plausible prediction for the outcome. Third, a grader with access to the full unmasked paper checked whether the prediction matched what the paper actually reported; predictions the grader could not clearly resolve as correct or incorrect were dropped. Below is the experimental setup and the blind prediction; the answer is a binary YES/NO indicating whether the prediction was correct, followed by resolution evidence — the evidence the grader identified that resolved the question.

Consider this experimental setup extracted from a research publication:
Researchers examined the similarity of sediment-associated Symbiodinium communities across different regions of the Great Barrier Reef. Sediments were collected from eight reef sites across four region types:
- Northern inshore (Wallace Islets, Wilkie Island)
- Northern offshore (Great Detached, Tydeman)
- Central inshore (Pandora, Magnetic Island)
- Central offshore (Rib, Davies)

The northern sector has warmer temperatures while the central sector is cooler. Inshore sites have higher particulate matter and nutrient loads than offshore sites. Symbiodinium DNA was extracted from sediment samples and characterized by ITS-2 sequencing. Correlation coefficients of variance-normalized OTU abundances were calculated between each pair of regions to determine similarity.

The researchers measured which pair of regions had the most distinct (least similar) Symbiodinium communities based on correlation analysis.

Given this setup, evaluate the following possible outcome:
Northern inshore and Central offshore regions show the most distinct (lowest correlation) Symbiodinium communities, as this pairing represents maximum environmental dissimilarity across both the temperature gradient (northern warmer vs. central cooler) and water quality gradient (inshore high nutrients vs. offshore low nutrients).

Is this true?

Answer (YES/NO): NO